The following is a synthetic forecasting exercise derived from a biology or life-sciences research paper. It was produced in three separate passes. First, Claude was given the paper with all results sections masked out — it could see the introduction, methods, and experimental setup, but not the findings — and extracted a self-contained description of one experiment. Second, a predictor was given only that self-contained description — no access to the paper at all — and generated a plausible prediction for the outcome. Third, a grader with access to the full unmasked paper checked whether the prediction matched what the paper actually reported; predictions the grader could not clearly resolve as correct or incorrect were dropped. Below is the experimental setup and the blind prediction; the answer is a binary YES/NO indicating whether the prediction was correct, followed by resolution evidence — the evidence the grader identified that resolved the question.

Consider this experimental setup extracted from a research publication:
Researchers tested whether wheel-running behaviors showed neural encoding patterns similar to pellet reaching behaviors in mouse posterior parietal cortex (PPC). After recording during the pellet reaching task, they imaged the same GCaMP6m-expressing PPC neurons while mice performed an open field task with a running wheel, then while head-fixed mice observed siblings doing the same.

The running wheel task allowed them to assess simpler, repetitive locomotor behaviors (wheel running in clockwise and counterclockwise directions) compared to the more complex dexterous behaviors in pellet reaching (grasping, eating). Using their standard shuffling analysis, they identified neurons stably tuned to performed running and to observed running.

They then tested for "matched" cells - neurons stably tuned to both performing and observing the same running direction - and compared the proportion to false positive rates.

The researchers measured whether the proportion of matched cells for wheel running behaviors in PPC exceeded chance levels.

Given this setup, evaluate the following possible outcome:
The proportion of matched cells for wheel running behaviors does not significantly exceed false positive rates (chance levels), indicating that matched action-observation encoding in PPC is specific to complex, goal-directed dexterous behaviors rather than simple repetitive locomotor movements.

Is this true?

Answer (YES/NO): NO